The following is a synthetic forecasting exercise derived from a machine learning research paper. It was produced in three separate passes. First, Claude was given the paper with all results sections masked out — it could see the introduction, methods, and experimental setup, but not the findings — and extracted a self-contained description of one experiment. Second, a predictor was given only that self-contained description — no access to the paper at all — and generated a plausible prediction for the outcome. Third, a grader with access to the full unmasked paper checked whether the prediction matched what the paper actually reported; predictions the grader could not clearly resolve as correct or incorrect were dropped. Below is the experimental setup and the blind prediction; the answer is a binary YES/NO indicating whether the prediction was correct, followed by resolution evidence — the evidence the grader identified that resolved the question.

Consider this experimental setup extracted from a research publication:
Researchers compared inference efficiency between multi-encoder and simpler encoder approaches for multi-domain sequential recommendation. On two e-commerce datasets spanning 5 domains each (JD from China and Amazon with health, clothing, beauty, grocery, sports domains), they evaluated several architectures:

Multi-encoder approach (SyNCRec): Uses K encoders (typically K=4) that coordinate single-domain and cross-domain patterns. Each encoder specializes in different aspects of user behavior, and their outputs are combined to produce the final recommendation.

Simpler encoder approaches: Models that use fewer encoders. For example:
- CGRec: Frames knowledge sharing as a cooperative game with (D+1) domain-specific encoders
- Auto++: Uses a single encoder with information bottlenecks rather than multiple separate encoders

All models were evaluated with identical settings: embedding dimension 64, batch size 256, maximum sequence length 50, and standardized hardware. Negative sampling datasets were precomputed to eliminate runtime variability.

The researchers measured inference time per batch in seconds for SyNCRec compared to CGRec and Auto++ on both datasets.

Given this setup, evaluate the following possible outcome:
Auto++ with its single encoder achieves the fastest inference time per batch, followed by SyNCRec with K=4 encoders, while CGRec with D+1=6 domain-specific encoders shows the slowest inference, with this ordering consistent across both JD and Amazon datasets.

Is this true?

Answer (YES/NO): NO